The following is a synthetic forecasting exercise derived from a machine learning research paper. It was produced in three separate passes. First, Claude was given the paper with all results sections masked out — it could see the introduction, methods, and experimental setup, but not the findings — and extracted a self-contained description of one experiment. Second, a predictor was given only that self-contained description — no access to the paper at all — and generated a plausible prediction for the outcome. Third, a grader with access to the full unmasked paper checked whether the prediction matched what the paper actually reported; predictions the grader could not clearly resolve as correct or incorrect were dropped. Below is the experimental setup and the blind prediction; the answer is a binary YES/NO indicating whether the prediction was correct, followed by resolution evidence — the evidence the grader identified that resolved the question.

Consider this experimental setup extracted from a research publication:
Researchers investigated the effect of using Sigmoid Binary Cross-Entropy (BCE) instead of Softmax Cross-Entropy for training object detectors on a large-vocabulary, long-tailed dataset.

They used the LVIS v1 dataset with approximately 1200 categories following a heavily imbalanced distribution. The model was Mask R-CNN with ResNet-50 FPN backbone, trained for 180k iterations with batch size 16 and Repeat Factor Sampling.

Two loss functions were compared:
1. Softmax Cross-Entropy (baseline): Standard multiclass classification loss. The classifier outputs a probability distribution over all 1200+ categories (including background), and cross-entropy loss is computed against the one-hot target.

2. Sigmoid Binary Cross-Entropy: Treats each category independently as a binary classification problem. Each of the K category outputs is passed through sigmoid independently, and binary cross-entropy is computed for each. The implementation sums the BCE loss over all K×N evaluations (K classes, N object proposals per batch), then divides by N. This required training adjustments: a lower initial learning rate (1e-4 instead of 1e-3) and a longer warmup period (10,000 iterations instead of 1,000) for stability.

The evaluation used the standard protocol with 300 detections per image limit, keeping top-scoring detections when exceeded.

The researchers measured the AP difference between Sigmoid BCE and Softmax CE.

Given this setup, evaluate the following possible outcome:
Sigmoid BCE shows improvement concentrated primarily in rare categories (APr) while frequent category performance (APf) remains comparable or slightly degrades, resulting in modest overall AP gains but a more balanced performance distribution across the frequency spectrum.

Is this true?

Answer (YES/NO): YES